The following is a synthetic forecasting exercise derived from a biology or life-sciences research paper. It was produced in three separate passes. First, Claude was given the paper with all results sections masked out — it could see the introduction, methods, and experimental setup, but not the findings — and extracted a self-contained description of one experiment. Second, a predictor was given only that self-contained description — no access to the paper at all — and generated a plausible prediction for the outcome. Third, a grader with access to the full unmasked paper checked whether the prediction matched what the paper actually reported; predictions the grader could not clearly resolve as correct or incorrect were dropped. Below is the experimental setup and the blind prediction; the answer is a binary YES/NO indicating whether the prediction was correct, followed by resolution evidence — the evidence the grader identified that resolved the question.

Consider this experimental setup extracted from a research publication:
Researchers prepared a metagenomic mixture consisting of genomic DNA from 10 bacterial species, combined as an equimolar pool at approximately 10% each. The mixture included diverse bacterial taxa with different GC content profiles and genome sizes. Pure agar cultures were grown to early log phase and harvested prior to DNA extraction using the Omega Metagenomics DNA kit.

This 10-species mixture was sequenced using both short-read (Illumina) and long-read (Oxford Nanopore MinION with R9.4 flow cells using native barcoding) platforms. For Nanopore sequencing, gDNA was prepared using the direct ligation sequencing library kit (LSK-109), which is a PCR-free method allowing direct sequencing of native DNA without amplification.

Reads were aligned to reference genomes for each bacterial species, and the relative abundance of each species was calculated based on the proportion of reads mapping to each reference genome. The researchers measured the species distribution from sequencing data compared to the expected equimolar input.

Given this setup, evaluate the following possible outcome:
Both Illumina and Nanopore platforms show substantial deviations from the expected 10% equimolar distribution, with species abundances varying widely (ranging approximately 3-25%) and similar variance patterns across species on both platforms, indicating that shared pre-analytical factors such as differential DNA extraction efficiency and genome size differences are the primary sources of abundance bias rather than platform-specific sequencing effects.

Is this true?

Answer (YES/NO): NO